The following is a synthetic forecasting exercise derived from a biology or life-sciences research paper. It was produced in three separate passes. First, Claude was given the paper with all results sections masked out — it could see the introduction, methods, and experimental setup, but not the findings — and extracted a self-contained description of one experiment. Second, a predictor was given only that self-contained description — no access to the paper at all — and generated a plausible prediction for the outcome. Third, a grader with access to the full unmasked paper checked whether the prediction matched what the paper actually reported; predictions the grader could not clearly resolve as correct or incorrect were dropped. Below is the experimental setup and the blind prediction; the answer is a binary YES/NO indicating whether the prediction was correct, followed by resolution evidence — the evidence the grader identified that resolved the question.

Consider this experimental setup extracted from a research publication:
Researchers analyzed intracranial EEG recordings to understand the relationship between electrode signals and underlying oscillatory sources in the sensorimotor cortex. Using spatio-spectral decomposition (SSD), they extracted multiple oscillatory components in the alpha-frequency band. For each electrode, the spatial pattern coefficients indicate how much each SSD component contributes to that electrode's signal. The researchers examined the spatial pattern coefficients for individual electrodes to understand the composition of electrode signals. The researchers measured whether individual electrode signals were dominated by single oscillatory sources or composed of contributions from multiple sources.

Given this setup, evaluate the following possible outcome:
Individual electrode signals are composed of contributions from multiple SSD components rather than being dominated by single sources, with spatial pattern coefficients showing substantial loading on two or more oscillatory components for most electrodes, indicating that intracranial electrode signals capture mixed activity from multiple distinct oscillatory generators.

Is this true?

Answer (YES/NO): YES